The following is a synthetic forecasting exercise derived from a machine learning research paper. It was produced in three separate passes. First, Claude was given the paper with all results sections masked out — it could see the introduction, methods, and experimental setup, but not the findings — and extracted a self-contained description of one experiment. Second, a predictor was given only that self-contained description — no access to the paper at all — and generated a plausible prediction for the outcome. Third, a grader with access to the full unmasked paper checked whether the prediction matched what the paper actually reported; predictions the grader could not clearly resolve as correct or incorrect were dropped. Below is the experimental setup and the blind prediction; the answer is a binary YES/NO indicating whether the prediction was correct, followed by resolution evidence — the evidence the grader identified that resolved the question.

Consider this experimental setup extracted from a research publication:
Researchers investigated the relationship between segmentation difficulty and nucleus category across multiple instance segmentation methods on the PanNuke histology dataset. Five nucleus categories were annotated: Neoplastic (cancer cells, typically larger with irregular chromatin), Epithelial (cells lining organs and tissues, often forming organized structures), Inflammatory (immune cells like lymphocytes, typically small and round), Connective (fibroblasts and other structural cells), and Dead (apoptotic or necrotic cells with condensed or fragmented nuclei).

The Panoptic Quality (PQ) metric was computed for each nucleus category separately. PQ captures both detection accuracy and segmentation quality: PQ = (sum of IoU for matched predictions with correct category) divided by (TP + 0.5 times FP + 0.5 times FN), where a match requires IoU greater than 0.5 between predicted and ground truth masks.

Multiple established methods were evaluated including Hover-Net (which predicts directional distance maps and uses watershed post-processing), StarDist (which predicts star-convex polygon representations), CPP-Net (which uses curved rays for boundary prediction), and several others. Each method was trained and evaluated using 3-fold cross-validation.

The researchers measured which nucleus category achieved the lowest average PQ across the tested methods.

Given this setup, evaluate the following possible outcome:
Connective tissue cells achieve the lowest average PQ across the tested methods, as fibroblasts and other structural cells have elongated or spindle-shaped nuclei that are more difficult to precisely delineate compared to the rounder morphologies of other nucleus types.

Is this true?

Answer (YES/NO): NO